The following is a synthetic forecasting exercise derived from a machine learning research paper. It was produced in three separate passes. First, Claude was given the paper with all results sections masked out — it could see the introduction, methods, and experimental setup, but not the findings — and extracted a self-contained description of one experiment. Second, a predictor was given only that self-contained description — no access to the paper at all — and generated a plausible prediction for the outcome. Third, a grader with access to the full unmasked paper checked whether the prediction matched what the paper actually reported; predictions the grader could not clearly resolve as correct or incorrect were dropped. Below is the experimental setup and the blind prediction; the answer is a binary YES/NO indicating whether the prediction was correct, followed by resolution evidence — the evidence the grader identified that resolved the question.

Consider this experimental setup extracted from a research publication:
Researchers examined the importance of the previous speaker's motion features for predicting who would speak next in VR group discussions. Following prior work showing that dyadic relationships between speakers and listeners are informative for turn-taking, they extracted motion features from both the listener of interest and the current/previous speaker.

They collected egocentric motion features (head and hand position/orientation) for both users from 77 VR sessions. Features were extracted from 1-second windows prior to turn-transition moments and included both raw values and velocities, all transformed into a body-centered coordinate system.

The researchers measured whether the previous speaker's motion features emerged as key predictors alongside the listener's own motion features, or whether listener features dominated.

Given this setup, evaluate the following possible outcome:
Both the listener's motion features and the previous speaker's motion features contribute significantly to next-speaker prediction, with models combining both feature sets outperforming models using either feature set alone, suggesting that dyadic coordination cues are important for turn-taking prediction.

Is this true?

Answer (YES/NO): NO